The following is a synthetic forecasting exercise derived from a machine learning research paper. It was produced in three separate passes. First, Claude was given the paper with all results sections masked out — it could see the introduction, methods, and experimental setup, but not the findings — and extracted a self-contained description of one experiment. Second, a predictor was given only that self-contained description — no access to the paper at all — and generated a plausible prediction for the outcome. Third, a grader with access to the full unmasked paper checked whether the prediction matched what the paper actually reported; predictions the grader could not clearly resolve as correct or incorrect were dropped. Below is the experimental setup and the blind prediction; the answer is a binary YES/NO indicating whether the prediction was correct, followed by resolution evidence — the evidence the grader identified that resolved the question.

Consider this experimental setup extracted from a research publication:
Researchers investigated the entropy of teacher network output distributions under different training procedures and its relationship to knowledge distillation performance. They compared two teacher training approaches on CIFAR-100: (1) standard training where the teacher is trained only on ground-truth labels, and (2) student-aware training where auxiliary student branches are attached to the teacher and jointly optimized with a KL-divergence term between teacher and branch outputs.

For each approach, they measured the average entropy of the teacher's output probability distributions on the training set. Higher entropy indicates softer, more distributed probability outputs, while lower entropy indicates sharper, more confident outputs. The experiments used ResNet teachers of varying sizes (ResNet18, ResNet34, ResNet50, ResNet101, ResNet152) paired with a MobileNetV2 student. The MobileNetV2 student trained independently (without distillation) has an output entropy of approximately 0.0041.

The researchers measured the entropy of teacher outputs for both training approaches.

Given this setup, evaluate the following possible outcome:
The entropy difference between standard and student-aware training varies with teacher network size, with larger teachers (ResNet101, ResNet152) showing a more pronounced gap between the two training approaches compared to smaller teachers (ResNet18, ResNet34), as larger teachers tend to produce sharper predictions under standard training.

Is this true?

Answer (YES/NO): NO